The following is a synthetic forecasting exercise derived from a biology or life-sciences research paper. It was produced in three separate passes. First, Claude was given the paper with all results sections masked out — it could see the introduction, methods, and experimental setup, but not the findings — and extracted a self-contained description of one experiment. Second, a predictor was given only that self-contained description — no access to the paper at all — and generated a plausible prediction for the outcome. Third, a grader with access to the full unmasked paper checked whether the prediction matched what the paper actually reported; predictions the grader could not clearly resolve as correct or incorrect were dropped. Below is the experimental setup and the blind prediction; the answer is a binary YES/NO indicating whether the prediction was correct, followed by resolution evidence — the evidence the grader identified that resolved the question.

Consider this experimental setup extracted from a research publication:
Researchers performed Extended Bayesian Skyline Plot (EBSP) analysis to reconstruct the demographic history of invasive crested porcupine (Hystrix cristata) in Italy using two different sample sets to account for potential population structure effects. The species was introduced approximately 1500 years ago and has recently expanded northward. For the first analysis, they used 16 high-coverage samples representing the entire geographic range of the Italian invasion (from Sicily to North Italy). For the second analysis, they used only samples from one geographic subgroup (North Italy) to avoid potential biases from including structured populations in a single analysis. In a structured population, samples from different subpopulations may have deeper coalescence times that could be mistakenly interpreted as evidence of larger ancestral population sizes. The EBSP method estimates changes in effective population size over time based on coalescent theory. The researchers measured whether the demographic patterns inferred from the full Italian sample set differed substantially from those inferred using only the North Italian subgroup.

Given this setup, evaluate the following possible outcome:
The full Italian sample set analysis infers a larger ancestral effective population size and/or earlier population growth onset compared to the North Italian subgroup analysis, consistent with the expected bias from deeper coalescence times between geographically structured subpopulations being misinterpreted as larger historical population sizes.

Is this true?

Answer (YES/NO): NO